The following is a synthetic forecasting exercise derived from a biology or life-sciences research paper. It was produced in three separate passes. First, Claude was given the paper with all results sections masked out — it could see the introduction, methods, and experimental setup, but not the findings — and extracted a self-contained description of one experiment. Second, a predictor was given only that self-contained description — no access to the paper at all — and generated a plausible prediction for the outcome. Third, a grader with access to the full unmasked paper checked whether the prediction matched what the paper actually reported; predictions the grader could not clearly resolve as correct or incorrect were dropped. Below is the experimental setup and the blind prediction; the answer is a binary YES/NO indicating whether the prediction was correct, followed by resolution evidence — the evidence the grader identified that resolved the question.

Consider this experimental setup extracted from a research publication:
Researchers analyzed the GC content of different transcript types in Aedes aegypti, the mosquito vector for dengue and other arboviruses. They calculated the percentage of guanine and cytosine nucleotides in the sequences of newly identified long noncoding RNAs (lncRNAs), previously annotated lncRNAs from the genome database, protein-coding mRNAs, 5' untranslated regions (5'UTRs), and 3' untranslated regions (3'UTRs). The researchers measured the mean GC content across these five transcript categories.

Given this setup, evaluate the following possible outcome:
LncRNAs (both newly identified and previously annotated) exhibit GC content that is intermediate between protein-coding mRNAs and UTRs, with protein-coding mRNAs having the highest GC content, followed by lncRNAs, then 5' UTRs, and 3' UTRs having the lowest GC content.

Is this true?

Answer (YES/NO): NO